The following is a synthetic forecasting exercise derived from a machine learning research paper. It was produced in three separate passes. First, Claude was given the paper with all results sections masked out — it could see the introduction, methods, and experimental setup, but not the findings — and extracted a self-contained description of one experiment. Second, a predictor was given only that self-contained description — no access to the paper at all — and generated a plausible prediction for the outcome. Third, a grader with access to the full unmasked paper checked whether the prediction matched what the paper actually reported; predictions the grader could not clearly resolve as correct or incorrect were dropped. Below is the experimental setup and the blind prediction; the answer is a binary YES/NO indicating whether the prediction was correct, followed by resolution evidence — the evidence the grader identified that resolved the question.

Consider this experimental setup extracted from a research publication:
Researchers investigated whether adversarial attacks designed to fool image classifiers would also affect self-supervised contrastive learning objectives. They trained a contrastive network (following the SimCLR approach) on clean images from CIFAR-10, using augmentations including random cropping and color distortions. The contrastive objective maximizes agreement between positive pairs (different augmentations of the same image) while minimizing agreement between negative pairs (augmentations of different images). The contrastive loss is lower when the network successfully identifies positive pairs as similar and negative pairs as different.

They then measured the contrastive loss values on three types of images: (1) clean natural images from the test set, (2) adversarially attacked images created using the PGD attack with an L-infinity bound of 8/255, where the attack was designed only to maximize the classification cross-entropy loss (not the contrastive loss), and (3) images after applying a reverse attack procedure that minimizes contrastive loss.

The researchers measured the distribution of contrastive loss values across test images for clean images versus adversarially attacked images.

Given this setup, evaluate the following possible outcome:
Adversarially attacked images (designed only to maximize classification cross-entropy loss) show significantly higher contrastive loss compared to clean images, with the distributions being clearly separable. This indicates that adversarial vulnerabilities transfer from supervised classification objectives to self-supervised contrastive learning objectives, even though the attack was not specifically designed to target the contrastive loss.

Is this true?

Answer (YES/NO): YES